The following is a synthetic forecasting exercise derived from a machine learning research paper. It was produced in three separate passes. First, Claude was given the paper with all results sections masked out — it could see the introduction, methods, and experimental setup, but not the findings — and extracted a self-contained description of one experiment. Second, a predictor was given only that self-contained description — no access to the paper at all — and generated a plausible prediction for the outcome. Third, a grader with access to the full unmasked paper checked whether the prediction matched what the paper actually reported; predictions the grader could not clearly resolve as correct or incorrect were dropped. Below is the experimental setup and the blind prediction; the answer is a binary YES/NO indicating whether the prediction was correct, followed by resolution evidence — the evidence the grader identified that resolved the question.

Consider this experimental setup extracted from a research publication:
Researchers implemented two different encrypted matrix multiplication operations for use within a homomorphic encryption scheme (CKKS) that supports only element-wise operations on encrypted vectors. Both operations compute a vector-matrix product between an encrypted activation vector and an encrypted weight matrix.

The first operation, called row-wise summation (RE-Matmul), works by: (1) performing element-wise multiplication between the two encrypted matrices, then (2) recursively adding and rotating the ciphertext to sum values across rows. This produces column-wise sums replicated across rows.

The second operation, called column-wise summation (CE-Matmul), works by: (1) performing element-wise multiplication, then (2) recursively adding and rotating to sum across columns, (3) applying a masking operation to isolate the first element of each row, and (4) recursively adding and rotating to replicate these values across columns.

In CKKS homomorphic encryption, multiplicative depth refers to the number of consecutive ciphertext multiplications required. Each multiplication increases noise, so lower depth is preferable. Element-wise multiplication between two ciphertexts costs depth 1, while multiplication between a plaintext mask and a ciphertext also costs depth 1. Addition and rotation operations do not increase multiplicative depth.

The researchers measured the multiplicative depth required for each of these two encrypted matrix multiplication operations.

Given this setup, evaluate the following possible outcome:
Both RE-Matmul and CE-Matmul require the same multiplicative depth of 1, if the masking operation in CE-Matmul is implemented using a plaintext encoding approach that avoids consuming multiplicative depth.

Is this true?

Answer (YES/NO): NO